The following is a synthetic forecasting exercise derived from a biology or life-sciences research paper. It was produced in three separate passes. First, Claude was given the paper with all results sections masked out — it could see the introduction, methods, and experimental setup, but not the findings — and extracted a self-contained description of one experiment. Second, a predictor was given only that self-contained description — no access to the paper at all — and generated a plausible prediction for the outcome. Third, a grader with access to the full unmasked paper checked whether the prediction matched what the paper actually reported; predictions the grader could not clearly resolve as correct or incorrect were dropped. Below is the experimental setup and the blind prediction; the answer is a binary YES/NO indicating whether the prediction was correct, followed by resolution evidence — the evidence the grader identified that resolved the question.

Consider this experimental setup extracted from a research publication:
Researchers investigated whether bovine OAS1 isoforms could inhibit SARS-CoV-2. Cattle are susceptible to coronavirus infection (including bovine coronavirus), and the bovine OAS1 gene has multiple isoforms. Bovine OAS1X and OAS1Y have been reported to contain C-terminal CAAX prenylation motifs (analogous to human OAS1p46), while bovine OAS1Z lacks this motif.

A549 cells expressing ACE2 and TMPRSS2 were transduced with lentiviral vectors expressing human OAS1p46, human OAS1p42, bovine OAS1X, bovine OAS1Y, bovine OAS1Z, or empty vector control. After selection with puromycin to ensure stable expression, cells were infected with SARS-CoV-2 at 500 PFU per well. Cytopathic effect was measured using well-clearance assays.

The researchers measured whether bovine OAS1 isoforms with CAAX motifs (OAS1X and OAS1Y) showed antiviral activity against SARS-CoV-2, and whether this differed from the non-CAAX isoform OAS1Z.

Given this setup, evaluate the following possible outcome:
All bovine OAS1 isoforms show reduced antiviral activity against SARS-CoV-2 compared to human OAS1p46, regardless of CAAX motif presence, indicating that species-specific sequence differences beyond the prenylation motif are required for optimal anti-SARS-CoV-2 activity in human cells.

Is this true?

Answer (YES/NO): NO